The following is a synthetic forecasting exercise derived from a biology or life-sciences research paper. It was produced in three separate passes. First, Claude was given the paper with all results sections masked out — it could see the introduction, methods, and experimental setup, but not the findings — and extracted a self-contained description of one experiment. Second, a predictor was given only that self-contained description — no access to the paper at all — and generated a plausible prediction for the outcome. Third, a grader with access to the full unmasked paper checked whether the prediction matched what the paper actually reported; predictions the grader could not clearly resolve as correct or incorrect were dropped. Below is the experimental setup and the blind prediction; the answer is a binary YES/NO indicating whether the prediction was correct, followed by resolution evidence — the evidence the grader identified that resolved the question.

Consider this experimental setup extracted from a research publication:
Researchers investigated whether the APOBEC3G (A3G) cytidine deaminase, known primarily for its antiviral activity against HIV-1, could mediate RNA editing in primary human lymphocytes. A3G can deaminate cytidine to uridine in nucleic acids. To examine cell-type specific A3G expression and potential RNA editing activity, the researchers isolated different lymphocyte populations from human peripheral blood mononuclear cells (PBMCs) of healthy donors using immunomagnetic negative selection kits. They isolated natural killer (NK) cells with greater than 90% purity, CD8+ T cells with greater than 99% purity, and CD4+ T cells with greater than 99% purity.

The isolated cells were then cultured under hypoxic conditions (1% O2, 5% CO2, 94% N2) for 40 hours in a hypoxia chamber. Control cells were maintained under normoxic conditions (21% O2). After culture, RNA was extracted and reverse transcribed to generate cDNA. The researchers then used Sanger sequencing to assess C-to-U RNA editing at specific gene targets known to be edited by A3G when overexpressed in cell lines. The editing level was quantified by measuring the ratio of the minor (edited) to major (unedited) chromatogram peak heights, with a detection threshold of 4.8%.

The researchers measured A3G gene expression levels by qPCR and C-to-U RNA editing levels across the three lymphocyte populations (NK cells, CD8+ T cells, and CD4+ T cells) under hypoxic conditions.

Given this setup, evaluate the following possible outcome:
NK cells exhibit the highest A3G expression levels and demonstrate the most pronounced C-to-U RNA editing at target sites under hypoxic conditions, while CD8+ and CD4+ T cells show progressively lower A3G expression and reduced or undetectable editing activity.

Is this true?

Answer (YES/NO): YES